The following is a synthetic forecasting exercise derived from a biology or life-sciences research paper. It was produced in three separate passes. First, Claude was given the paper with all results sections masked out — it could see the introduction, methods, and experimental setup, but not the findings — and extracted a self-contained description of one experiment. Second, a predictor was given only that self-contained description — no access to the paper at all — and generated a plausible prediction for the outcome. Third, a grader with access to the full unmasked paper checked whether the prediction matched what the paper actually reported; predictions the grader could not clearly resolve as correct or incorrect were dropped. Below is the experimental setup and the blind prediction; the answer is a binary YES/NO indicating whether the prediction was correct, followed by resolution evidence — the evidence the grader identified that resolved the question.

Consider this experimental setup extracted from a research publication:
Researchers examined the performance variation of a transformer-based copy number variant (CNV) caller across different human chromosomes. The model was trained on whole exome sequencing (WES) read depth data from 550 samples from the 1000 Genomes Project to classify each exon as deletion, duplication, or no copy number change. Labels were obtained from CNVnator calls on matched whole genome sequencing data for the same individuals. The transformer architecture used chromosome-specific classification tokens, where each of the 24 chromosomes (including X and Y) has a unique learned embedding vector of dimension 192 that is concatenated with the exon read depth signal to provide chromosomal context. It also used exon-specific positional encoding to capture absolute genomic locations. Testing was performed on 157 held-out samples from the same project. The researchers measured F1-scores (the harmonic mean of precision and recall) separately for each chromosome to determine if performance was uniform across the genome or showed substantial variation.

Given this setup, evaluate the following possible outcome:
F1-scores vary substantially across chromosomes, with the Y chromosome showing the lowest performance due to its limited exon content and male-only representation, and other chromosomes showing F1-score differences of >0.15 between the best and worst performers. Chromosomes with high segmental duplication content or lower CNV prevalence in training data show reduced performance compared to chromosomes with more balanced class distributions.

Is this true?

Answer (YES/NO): NO